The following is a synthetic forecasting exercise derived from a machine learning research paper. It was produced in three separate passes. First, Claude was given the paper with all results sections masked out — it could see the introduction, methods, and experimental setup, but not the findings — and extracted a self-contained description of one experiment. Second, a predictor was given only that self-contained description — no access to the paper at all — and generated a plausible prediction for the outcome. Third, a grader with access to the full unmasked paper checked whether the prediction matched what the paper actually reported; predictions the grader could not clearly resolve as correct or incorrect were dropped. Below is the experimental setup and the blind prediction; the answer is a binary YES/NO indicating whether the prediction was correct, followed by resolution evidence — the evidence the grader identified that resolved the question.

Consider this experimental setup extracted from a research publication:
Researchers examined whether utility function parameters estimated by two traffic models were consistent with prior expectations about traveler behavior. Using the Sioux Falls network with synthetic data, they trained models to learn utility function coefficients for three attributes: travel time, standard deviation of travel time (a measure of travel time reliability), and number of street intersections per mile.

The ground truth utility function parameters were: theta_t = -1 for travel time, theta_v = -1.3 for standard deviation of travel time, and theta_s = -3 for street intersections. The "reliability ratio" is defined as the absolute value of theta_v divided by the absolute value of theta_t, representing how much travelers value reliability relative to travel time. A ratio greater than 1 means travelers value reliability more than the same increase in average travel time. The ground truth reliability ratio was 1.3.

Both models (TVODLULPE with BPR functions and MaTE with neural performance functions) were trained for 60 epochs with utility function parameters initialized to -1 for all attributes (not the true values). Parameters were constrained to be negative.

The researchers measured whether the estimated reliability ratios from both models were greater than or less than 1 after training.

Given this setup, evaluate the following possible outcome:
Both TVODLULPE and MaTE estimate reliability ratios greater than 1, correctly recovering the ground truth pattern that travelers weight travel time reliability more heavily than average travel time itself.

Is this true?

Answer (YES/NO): YES